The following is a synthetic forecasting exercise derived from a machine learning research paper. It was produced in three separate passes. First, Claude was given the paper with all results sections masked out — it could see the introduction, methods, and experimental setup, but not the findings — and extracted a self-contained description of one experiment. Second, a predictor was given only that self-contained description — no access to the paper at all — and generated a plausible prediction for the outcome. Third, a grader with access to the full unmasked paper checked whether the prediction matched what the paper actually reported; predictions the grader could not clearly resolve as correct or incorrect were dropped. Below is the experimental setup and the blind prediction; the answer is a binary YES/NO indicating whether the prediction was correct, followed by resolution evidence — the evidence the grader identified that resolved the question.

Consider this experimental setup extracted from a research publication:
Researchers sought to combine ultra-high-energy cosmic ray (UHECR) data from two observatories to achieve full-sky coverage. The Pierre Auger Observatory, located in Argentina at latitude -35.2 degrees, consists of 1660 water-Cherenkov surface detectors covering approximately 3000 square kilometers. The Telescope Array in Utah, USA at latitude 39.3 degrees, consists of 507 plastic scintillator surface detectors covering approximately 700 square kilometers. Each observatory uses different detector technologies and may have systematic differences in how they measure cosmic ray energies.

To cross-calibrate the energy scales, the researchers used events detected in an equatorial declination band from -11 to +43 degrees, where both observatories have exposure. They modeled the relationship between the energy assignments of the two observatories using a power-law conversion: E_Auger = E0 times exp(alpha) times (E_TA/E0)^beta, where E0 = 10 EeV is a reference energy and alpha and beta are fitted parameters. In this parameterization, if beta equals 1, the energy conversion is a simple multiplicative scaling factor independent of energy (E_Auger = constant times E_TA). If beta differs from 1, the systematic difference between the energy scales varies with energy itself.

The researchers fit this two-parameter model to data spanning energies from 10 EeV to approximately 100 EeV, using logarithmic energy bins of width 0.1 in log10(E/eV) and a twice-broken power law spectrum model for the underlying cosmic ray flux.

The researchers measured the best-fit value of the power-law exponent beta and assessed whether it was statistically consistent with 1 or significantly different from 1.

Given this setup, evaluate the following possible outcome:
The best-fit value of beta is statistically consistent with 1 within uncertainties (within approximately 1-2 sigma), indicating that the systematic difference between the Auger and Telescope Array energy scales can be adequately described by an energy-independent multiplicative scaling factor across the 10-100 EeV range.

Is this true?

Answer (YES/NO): NO